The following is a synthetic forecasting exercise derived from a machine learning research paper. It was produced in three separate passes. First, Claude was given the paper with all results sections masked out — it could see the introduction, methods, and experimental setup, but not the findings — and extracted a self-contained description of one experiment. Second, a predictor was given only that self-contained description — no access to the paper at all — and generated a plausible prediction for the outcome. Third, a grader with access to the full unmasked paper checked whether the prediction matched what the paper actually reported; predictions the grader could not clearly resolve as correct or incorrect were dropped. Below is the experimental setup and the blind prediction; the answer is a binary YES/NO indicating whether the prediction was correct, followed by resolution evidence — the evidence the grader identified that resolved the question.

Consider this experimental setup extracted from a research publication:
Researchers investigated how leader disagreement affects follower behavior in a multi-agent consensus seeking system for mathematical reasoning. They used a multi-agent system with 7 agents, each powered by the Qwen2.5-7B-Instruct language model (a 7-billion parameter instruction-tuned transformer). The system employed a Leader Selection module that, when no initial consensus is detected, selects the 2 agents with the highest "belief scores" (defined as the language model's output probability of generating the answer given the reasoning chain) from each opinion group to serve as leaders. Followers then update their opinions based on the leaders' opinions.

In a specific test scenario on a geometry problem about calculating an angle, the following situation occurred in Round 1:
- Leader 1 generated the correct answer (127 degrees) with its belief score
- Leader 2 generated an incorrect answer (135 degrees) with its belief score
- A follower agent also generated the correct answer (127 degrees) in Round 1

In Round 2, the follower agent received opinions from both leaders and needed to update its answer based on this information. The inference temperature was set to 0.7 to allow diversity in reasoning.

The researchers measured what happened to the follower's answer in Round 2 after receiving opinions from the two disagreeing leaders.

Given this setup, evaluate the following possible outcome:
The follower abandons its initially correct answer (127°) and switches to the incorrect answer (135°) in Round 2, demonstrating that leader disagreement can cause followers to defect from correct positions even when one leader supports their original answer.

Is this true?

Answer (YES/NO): YES